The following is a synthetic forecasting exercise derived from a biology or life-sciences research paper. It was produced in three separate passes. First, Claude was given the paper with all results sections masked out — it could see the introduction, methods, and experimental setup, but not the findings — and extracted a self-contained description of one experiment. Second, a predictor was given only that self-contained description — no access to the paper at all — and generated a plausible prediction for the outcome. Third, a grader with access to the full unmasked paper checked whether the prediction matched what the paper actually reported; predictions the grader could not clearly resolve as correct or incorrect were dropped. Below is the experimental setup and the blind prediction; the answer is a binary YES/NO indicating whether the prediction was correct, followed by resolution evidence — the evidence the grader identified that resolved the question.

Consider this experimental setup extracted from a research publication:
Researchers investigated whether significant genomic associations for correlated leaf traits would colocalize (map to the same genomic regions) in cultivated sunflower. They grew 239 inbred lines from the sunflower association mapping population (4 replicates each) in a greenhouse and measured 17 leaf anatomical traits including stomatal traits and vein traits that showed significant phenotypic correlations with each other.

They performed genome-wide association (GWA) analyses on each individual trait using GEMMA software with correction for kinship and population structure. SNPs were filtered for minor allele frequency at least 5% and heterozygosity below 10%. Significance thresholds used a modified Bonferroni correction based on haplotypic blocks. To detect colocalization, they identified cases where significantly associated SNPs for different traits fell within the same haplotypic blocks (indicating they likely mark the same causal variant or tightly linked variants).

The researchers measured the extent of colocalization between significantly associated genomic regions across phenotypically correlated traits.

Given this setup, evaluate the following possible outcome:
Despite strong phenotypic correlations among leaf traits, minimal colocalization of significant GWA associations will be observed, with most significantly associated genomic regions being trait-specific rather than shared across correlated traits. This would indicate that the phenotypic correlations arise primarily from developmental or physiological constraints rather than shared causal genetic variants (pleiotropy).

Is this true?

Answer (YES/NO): YES